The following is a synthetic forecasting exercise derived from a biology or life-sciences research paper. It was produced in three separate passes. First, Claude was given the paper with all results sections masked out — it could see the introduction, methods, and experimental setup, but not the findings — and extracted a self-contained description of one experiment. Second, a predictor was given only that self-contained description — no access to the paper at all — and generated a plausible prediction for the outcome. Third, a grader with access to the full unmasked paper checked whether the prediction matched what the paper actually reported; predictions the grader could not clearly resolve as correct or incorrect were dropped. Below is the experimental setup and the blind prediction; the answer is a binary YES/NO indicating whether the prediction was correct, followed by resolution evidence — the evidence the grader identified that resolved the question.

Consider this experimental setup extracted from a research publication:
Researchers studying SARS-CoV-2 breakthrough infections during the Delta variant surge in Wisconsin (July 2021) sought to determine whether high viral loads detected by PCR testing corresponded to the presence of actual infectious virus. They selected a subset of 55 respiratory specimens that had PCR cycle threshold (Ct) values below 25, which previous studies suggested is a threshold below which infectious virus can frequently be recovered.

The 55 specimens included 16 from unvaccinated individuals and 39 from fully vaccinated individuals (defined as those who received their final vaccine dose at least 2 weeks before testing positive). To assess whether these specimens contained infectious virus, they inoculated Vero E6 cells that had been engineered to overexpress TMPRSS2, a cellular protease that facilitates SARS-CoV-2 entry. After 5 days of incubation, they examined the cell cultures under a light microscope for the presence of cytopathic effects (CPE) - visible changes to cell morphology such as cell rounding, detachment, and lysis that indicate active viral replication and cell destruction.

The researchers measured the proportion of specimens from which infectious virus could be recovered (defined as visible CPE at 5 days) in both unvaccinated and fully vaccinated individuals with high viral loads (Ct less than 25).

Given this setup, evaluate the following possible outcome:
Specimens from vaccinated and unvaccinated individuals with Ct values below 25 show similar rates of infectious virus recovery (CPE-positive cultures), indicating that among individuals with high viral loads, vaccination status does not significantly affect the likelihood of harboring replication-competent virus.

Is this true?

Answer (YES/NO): YES